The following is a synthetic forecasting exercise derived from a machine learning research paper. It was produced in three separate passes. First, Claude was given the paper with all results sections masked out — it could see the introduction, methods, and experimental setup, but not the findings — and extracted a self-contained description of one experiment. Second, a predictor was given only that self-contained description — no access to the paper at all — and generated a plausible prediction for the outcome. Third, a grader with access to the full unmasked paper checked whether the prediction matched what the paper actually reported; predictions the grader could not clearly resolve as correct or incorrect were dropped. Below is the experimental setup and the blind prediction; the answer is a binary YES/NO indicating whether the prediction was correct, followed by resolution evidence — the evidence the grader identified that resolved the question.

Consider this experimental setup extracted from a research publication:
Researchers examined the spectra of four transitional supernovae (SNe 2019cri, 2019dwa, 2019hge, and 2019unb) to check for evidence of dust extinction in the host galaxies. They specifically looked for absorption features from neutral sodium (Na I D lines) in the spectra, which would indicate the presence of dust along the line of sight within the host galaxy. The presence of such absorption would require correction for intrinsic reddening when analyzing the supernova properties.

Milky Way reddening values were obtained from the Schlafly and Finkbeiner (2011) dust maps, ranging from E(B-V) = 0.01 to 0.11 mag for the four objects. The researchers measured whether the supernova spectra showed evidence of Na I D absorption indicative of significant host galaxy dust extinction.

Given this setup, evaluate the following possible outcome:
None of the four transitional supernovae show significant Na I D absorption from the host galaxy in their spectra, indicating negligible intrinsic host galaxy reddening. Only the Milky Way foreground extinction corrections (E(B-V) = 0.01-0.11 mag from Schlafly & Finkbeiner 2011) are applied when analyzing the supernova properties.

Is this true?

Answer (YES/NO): YES